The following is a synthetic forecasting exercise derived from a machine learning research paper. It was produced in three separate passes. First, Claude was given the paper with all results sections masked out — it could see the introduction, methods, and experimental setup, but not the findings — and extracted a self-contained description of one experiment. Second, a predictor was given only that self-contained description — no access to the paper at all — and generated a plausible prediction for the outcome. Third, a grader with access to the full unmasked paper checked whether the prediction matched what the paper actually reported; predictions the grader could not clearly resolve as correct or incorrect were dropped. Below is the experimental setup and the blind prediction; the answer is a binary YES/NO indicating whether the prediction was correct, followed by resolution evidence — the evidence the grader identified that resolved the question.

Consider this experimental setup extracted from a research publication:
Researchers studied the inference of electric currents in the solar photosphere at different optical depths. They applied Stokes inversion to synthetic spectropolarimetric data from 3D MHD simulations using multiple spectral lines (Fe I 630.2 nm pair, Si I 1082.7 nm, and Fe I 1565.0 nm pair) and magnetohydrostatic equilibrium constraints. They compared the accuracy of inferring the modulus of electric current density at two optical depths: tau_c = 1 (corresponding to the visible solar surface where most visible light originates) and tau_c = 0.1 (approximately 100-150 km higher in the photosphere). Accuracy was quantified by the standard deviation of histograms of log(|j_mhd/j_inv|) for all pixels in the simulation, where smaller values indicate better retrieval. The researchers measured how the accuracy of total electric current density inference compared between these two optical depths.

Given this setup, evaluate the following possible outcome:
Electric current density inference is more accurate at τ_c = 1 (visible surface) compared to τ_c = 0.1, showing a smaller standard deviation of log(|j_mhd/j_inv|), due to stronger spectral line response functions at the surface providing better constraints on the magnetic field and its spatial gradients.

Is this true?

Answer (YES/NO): YES